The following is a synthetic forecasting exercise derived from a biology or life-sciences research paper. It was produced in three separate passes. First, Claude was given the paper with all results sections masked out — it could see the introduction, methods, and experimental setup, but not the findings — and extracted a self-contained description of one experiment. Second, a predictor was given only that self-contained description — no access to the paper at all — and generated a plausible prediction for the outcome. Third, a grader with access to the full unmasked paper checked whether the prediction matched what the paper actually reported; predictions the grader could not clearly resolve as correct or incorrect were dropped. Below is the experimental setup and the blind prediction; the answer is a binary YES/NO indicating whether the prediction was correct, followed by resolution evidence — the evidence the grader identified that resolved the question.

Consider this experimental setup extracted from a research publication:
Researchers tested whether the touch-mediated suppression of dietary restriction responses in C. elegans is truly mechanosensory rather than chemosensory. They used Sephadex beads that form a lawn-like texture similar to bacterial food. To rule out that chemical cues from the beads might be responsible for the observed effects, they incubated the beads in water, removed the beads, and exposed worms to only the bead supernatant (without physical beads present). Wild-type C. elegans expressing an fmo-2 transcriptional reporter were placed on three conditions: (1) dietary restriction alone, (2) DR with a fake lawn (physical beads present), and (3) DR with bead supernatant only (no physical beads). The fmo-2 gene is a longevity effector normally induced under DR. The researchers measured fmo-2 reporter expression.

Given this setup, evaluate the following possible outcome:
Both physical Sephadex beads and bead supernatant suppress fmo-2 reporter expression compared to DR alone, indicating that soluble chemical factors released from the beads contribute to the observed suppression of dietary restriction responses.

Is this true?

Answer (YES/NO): NO